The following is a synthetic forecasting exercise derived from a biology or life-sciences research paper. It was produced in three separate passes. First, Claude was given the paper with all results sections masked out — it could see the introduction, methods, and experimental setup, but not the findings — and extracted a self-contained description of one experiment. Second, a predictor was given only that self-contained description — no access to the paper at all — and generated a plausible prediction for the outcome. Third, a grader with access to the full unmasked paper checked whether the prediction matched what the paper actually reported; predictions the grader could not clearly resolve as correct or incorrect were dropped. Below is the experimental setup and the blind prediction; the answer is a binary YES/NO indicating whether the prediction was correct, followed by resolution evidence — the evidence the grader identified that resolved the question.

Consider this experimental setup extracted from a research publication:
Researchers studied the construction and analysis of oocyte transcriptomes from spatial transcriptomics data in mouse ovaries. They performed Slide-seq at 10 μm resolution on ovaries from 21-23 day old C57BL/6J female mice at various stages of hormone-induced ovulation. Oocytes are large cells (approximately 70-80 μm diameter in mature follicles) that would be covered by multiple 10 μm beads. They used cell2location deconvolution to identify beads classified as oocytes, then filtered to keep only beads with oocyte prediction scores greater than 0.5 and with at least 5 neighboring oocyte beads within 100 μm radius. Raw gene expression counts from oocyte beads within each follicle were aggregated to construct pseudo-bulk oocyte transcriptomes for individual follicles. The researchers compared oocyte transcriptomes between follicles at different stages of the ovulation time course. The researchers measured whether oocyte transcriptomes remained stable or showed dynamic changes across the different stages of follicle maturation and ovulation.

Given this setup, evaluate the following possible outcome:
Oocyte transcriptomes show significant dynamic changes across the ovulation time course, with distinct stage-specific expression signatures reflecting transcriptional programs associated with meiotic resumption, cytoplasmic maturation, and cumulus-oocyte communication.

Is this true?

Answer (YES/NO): NO